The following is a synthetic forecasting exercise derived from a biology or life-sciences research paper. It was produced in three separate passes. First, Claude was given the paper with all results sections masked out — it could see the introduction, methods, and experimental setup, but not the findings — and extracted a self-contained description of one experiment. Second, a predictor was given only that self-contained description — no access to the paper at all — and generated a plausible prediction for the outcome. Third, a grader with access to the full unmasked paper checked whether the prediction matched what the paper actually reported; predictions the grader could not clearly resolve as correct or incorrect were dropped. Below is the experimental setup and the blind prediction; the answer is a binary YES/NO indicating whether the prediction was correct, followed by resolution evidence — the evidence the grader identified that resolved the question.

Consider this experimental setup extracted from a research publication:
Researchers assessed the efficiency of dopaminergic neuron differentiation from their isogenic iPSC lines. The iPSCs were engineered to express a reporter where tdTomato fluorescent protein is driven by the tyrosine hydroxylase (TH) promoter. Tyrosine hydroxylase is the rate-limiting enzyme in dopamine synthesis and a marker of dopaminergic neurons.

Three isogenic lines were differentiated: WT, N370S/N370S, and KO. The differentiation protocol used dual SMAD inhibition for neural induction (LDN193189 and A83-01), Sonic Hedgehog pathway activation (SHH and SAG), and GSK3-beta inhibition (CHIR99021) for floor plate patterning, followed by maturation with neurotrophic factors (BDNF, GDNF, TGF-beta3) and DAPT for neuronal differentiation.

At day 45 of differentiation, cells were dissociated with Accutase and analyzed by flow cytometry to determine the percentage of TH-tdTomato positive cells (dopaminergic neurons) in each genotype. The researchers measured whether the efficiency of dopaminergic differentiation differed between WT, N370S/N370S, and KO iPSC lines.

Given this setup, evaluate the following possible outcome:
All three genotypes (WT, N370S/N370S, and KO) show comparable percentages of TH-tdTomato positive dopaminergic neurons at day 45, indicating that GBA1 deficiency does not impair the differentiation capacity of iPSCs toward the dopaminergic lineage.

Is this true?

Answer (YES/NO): YES